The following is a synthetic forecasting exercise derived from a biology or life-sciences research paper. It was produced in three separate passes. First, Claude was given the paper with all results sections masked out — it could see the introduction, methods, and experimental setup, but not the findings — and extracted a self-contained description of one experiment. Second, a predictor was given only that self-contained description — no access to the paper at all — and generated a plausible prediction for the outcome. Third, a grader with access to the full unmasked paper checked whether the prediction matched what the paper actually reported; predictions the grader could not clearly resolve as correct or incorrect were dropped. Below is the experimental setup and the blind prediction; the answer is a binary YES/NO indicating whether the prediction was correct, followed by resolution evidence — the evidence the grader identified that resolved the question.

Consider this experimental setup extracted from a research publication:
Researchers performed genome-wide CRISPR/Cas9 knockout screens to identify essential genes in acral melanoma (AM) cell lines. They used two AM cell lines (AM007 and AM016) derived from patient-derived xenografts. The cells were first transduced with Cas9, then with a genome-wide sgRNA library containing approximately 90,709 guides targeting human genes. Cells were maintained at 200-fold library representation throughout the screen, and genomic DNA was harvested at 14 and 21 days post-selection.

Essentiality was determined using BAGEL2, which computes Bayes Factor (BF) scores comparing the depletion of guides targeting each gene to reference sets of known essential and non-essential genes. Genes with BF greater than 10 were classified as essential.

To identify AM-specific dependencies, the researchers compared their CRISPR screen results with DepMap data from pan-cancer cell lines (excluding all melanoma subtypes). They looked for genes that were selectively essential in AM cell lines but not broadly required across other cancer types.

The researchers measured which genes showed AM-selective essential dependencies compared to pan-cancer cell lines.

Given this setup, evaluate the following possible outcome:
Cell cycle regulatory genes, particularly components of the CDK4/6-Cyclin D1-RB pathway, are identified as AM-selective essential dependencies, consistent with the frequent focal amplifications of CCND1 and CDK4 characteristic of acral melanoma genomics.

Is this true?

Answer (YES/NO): YES